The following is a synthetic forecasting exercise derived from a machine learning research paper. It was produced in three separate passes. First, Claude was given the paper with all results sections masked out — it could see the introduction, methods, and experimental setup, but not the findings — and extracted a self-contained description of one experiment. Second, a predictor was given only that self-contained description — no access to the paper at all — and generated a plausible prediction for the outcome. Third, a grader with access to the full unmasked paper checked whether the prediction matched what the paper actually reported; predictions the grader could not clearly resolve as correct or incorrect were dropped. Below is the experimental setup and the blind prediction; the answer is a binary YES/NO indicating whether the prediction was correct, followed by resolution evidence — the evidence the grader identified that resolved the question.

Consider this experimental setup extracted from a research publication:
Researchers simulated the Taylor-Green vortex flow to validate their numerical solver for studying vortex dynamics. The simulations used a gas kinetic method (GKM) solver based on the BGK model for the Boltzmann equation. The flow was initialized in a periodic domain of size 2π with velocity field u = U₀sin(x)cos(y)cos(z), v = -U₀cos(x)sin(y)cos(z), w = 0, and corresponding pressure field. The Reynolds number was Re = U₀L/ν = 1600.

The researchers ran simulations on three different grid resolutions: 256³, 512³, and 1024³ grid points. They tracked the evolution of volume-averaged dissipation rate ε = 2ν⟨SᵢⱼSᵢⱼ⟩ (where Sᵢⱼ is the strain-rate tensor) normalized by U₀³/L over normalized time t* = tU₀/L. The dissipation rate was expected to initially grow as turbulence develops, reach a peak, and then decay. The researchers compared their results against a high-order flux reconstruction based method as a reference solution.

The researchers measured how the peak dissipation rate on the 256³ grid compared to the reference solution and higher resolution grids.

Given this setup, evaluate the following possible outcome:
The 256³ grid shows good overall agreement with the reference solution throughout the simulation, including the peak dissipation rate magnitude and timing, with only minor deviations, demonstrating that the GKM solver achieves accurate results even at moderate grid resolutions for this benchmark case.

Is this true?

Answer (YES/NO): NO